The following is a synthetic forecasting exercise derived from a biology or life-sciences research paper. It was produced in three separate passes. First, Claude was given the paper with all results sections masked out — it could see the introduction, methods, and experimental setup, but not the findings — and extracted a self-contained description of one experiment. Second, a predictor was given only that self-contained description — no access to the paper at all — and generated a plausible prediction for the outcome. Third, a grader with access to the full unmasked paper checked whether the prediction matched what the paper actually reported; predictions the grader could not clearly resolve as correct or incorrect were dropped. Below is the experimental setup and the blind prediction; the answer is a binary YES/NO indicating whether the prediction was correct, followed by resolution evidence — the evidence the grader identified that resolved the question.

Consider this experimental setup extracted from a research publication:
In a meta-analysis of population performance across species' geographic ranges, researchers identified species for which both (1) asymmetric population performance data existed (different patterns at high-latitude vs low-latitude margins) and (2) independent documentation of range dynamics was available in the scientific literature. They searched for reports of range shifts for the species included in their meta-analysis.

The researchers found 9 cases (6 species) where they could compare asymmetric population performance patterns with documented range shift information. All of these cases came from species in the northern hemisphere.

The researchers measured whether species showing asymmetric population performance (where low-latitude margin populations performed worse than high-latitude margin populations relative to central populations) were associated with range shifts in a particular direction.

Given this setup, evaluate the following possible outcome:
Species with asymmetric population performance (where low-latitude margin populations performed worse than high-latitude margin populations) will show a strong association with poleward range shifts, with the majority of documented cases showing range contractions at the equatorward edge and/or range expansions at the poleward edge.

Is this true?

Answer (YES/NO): YES